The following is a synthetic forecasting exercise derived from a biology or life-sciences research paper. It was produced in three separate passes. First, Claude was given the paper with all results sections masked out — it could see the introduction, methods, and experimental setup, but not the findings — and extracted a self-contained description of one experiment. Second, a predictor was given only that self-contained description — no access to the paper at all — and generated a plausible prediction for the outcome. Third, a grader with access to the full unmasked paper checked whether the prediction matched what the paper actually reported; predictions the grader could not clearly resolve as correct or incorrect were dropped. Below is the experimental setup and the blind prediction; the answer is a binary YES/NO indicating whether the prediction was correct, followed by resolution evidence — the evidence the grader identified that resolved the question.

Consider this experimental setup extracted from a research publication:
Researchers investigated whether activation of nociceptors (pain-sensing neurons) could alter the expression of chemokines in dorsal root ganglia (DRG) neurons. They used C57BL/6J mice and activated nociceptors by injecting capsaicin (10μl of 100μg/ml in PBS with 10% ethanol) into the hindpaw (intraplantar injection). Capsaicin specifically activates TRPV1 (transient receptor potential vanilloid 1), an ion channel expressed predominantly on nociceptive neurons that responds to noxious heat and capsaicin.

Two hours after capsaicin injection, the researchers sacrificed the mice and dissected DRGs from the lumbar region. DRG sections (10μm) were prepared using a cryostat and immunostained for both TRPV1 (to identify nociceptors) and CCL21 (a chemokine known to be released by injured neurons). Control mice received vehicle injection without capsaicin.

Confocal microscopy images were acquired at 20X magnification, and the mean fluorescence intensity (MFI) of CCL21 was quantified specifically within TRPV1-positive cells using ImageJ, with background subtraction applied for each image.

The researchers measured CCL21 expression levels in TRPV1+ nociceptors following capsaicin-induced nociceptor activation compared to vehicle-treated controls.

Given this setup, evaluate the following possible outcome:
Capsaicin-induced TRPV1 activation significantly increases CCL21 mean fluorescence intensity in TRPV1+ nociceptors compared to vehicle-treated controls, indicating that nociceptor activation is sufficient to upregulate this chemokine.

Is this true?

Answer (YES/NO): YES